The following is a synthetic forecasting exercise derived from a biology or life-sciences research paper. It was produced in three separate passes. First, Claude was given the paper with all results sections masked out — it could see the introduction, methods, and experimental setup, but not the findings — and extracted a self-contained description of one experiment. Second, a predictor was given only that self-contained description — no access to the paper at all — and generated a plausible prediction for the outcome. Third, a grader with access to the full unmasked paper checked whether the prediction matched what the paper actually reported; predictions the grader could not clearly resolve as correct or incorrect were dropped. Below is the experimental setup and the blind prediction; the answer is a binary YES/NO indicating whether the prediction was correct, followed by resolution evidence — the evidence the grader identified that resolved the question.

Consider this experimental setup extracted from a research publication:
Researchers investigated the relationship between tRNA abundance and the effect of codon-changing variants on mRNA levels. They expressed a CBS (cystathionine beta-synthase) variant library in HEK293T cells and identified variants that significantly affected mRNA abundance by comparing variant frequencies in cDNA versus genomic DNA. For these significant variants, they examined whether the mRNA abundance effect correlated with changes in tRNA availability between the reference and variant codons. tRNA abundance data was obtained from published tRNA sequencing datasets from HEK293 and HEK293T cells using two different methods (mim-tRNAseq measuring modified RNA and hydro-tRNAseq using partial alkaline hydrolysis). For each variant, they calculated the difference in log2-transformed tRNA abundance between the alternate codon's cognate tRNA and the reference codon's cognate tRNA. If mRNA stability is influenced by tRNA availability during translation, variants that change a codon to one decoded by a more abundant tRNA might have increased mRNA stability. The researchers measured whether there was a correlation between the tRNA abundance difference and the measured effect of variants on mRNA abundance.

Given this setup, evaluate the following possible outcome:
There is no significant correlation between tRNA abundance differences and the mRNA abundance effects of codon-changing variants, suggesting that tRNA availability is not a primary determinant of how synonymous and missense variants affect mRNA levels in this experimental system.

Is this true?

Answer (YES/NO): NO